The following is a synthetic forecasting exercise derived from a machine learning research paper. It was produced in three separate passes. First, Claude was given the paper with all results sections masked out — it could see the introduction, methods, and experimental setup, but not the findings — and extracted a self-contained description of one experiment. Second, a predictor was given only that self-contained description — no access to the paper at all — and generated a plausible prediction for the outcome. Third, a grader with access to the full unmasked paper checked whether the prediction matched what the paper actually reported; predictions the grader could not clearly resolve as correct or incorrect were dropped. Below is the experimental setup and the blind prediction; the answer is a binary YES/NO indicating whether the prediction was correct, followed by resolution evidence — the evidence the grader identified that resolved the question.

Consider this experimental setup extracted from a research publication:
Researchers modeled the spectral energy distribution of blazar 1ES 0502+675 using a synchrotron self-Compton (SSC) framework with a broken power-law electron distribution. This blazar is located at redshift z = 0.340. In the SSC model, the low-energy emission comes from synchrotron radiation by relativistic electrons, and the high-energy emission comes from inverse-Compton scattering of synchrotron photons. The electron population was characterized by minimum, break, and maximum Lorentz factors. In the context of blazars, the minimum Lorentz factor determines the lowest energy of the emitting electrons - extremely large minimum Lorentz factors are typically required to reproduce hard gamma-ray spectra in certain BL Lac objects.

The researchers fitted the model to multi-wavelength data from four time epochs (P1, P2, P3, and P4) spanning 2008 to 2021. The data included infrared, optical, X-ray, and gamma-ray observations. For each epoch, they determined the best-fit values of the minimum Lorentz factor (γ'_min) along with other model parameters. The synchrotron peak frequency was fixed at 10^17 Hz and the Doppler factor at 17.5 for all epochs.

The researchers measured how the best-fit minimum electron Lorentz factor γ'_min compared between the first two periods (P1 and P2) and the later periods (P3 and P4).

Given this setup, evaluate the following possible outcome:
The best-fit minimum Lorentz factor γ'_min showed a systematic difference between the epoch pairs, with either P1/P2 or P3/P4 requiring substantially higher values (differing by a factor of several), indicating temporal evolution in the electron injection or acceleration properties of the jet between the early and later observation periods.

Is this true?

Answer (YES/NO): NO